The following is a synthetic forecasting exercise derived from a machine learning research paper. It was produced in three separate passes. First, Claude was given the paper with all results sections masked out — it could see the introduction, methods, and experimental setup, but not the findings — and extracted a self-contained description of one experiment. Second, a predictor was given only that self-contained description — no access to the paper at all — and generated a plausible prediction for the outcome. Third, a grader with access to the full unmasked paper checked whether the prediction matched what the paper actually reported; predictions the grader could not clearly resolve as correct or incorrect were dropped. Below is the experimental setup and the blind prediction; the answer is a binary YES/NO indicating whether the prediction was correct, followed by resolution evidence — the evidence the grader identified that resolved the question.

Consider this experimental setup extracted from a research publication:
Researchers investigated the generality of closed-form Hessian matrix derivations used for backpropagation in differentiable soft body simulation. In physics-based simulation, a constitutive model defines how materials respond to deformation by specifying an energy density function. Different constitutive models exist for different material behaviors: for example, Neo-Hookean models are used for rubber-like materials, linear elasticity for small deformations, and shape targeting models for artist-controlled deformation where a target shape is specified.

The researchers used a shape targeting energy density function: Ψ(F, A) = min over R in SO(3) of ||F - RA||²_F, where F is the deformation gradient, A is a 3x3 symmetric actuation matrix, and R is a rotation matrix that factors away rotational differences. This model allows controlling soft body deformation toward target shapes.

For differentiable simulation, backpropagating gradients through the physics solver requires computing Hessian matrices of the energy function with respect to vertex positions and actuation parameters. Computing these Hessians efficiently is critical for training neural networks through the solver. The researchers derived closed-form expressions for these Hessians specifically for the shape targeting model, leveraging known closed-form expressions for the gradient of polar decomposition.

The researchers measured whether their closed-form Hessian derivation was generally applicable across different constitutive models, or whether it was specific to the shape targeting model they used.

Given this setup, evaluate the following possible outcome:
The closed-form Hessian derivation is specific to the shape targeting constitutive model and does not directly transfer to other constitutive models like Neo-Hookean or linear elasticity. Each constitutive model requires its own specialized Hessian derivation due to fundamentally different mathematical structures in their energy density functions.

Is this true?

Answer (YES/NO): YES